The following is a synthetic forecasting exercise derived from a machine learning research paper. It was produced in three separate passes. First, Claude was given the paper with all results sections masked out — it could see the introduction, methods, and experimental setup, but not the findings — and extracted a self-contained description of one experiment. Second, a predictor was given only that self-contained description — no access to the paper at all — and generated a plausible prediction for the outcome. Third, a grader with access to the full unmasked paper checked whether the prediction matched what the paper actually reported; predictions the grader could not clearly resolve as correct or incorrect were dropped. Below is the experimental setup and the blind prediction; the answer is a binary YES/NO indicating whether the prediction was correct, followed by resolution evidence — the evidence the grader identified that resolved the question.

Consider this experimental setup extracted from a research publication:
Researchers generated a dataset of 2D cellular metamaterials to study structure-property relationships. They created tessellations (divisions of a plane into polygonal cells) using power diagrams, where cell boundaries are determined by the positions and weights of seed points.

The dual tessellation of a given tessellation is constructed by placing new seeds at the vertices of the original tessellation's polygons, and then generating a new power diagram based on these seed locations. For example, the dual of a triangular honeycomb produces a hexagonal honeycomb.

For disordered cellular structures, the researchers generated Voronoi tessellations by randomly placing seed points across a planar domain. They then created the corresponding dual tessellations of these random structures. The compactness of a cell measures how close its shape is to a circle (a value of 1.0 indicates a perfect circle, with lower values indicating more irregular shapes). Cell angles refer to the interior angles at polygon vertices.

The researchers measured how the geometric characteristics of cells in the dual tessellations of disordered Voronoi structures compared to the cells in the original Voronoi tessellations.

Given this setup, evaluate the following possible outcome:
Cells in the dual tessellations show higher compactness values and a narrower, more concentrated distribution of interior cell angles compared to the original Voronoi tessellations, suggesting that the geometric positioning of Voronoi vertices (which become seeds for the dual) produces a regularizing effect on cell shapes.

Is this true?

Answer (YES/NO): NO